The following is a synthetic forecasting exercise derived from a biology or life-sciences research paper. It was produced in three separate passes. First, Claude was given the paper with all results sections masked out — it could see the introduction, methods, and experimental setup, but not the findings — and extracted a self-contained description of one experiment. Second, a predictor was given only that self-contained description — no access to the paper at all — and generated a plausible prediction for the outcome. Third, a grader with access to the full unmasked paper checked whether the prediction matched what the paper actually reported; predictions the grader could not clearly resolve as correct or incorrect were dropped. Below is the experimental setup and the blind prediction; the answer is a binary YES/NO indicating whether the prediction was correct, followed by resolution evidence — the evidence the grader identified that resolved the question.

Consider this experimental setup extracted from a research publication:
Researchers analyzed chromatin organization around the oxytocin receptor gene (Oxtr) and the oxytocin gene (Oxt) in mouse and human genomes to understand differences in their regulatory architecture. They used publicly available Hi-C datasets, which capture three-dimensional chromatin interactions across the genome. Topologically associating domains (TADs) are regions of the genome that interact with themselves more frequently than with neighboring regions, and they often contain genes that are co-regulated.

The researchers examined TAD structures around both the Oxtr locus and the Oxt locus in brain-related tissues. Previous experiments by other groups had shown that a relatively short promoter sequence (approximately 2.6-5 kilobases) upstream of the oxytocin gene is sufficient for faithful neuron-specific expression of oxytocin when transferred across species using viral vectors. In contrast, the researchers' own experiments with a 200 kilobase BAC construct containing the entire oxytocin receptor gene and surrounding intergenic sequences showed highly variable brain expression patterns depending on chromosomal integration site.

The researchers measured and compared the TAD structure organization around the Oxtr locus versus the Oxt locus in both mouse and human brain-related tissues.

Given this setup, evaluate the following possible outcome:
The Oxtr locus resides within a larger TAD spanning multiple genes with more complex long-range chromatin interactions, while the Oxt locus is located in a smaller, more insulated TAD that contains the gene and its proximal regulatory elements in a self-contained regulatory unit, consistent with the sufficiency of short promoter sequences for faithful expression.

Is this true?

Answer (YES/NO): NO